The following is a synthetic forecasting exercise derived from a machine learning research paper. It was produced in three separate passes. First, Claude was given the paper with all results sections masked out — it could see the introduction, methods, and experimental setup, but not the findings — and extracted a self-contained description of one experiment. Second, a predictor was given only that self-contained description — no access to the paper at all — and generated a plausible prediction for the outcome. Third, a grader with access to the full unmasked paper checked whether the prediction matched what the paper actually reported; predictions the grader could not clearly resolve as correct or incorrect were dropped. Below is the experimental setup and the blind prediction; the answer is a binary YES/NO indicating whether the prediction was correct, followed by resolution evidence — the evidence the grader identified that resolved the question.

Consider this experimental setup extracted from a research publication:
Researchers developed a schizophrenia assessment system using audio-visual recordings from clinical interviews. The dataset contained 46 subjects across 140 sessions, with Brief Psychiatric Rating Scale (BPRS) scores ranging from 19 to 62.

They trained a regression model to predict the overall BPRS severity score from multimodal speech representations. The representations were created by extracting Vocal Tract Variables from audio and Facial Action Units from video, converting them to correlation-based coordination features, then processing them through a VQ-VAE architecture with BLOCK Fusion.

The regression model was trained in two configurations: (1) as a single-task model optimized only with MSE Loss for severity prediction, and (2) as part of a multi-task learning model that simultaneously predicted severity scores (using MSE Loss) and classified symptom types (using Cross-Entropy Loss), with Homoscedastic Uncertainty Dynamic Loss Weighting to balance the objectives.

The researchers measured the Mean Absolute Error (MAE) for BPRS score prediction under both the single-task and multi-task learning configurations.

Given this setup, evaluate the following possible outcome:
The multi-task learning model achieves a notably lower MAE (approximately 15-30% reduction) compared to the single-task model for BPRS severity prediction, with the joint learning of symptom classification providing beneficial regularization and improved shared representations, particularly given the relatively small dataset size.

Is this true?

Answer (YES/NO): YES